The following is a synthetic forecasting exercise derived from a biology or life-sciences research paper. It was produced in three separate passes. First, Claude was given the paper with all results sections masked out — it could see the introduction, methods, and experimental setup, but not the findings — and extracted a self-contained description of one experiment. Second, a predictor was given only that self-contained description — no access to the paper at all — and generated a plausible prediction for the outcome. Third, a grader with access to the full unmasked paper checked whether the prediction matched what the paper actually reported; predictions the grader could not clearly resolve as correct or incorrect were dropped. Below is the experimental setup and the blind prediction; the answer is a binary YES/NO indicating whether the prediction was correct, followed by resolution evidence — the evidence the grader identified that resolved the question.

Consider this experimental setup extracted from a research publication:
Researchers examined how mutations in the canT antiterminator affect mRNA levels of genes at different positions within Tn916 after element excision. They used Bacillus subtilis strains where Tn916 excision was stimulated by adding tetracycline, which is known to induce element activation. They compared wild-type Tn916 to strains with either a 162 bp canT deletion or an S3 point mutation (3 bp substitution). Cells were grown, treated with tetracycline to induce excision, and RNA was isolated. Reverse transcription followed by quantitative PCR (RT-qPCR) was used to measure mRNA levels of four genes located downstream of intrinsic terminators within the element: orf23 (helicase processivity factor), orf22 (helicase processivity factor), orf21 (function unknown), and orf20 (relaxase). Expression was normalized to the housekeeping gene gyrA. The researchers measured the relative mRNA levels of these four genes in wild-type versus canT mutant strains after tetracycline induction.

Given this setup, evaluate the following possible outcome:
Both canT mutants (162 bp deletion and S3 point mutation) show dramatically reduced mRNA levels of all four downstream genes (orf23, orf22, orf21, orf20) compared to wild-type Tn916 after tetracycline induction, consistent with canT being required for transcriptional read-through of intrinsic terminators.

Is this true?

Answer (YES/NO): YES